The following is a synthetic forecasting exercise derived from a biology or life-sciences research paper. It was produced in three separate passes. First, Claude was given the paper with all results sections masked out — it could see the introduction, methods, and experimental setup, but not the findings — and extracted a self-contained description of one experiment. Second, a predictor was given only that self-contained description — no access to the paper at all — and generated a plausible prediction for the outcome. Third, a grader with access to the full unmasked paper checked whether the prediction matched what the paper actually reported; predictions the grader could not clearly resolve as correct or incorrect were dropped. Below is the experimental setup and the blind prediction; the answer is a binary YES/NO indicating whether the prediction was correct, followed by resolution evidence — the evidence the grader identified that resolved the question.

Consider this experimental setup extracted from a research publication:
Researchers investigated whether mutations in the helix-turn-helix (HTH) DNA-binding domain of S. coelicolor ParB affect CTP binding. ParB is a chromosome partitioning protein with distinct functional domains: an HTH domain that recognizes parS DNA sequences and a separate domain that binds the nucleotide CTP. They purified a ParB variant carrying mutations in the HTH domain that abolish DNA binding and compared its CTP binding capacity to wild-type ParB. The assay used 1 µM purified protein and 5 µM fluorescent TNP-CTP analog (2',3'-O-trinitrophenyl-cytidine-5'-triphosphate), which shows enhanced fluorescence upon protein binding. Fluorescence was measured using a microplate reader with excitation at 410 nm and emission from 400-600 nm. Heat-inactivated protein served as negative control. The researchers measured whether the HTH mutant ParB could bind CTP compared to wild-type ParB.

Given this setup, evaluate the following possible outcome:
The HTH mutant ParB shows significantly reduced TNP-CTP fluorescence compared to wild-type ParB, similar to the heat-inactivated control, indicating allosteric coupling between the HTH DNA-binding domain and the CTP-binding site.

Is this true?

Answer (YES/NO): NO